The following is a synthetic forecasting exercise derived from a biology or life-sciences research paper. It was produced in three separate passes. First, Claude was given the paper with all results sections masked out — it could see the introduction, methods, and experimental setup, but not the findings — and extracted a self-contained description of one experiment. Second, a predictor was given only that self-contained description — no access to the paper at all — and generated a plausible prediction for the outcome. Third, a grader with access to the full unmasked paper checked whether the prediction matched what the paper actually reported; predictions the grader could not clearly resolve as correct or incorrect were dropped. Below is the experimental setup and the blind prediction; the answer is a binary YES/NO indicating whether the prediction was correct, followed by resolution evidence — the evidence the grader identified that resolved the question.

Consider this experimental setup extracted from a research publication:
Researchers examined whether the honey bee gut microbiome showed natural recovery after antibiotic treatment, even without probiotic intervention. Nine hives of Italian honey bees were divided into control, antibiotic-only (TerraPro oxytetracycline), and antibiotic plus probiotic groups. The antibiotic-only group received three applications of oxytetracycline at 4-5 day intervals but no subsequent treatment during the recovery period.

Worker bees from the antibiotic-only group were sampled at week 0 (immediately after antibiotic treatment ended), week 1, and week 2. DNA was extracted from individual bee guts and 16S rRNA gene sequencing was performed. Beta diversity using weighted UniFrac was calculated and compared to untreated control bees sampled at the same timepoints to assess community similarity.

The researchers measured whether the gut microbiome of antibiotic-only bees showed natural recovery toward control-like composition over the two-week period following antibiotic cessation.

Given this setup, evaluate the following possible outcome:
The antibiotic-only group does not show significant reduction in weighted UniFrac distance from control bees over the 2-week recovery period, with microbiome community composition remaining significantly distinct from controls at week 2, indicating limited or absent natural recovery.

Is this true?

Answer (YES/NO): NO